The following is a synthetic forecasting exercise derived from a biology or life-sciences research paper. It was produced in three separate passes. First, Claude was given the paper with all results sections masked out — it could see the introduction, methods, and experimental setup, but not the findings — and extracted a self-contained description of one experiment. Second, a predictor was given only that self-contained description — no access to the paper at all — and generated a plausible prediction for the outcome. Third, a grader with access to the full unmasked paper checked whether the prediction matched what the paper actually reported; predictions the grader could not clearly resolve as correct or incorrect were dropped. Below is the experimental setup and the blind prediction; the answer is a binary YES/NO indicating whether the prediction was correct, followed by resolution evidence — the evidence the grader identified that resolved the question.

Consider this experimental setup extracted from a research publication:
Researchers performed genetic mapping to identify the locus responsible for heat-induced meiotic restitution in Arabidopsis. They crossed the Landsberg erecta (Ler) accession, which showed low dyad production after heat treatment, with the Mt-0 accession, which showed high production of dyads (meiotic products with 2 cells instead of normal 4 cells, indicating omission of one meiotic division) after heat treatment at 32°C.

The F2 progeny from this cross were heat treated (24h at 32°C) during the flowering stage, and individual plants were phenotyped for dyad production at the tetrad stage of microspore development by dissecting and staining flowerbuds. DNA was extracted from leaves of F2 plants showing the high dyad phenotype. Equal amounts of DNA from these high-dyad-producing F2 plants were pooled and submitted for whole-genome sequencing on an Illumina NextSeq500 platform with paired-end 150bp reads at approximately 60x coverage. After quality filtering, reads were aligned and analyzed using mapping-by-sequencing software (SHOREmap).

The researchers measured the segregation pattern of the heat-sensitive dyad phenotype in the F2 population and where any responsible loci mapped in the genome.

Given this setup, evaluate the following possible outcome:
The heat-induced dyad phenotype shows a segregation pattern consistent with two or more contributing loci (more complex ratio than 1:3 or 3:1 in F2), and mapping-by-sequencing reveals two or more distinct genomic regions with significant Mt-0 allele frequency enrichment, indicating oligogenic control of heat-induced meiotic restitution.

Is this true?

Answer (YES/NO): NO